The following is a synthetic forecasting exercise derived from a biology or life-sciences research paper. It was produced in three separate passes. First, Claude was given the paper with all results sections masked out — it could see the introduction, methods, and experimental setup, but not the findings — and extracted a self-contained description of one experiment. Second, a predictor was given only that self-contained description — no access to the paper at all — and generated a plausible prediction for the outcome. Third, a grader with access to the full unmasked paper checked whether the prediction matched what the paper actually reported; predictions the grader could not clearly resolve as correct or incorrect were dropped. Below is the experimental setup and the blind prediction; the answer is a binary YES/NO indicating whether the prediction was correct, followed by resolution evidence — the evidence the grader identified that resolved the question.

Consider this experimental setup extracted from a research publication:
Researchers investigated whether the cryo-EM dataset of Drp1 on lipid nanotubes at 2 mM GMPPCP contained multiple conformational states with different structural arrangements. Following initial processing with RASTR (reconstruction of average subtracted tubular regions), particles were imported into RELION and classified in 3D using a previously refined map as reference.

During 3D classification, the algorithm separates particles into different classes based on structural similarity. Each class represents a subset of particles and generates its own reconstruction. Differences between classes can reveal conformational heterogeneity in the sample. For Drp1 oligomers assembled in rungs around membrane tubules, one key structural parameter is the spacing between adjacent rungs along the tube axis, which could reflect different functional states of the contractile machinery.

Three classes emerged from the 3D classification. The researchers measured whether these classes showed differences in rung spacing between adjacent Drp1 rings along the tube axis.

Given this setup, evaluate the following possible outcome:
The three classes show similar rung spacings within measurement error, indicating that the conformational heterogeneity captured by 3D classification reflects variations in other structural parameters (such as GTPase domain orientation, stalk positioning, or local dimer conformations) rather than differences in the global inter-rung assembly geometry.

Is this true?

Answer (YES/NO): NO